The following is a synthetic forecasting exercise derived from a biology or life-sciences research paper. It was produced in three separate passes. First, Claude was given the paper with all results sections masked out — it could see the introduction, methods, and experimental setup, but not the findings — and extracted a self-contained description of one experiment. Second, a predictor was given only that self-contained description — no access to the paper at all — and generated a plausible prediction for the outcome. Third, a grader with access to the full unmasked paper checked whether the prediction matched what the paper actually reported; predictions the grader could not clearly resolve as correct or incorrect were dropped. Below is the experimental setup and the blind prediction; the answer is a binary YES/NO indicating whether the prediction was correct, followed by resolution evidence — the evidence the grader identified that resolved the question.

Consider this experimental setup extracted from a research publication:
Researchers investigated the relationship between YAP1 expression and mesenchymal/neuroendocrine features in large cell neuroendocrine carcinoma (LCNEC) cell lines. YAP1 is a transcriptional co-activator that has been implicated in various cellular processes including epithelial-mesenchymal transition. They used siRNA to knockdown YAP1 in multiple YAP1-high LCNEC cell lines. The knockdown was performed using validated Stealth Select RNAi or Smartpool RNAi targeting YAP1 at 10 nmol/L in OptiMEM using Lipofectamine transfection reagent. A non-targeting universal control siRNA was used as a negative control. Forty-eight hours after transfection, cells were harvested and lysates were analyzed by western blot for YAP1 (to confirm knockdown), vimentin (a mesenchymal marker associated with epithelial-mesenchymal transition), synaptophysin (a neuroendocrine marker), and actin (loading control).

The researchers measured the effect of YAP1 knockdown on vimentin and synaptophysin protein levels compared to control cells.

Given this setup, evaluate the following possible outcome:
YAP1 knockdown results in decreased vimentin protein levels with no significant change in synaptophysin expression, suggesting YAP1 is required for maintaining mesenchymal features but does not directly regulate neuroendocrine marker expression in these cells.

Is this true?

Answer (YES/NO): NO